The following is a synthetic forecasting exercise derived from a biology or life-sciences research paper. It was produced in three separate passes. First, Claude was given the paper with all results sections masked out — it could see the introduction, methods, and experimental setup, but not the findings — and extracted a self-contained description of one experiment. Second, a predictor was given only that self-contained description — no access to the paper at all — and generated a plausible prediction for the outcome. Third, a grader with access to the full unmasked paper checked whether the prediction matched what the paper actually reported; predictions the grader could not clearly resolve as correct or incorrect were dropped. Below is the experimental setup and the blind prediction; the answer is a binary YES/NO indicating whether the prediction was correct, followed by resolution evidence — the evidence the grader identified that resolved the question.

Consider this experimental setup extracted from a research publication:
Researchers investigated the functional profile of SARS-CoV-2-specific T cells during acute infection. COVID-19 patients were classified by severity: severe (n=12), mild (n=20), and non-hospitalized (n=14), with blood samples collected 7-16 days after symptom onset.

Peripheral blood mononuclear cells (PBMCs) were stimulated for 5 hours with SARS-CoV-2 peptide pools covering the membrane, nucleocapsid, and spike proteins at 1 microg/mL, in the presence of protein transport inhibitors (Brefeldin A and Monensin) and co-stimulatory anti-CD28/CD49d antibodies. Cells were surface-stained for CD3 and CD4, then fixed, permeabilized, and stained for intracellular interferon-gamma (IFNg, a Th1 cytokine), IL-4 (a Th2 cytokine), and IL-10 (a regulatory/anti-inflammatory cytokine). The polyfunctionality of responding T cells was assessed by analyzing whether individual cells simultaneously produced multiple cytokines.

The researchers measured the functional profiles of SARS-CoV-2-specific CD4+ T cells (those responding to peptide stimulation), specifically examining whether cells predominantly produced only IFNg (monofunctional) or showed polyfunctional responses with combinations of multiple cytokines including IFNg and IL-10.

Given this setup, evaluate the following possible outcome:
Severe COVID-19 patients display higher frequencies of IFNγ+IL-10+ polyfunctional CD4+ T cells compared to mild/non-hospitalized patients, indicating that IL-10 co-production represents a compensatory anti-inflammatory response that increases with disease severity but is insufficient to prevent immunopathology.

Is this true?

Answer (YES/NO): NO